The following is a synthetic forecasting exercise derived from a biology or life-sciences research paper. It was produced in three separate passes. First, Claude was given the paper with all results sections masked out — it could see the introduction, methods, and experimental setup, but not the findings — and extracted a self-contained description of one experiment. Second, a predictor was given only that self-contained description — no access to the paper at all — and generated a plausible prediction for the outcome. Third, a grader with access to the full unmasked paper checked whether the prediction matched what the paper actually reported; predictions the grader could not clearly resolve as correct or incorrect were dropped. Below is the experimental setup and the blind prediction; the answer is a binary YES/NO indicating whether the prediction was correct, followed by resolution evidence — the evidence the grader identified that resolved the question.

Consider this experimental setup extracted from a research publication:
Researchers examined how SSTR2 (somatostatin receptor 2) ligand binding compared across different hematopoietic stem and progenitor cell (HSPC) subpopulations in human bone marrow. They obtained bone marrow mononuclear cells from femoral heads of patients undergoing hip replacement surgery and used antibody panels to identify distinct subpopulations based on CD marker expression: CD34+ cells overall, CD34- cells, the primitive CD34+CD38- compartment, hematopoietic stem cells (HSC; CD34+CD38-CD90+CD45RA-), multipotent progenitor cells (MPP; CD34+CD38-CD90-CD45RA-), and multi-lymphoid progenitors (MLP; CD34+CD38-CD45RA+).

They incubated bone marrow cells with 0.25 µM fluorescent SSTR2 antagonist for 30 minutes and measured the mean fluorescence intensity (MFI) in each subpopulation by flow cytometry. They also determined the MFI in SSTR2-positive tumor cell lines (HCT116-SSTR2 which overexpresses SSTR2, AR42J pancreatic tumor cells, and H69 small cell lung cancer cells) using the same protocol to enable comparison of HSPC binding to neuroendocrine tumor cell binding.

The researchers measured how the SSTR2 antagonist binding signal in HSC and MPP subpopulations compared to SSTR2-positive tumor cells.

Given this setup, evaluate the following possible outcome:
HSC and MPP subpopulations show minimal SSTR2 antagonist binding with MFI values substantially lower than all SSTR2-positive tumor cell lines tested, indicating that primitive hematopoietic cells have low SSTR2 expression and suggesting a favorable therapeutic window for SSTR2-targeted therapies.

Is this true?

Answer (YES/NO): NO